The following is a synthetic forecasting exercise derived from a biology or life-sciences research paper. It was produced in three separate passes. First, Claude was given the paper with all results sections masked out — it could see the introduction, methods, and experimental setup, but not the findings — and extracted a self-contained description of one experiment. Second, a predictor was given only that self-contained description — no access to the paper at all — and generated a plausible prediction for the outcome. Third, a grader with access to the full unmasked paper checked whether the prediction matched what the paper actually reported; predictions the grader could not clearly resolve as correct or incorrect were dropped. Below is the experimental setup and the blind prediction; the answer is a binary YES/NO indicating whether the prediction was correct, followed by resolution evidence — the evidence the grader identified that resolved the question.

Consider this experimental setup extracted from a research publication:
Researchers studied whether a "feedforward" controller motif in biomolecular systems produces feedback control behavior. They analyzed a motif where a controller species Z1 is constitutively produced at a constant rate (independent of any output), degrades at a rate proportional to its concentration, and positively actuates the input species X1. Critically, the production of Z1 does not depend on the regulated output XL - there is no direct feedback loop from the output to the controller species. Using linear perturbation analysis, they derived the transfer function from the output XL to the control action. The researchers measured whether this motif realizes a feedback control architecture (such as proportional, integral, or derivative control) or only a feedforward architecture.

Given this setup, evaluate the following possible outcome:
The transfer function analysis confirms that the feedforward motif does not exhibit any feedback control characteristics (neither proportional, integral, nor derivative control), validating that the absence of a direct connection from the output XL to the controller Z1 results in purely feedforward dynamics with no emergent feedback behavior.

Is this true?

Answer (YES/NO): YES